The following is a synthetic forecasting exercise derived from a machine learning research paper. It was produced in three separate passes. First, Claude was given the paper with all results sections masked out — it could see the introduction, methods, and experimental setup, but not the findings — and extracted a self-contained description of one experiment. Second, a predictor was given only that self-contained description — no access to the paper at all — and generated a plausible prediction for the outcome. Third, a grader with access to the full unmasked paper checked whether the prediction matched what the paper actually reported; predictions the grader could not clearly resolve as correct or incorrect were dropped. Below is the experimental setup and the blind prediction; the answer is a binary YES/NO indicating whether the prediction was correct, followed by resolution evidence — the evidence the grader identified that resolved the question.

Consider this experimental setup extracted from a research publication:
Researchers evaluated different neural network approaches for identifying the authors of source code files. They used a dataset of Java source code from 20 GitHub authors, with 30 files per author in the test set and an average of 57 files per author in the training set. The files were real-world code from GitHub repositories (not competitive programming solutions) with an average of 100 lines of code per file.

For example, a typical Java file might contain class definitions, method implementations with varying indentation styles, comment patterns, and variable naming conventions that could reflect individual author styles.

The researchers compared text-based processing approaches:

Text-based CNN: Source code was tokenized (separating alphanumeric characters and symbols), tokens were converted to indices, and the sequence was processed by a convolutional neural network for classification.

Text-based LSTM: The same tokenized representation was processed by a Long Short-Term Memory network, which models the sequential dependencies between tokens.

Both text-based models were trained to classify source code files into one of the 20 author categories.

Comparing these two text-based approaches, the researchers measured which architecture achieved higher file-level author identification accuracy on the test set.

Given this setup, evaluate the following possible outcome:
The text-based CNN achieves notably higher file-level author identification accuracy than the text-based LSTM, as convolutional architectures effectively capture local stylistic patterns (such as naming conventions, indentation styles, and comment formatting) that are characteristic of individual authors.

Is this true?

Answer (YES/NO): YES